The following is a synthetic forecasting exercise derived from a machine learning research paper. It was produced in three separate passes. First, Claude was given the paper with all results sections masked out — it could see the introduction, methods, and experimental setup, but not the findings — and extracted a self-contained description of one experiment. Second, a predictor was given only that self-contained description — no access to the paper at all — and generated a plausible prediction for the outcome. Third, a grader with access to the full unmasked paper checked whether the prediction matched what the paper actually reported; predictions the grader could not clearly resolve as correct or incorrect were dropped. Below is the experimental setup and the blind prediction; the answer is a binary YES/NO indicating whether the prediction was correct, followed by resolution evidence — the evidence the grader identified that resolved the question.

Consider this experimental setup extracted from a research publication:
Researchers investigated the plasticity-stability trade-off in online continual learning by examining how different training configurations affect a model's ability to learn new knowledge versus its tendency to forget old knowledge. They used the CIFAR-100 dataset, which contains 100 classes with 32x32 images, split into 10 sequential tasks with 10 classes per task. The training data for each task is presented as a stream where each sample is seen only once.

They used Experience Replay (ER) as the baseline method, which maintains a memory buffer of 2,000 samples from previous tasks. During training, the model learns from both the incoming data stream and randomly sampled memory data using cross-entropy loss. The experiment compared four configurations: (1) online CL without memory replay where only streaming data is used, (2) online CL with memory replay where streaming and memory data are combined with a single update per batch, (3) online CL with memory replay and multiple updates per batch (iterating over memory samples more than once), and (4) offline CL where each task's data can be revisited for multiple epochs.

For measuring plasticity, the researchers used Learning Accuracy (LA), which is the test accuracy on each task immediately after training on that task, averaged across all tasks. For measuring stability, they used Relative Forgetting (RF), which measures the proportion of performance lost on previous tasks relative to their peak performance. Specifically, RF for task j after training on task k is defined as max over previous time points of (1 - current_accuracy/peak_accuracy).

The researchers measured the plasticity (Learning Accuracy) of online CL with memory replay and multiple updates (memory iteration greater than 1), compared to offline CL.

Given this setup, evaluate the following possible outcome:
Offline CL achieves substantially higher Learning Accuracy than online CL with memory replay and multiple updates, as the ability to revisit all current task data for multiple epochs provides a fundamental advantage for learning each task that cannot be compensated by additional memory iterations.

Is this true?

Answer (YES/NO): YES